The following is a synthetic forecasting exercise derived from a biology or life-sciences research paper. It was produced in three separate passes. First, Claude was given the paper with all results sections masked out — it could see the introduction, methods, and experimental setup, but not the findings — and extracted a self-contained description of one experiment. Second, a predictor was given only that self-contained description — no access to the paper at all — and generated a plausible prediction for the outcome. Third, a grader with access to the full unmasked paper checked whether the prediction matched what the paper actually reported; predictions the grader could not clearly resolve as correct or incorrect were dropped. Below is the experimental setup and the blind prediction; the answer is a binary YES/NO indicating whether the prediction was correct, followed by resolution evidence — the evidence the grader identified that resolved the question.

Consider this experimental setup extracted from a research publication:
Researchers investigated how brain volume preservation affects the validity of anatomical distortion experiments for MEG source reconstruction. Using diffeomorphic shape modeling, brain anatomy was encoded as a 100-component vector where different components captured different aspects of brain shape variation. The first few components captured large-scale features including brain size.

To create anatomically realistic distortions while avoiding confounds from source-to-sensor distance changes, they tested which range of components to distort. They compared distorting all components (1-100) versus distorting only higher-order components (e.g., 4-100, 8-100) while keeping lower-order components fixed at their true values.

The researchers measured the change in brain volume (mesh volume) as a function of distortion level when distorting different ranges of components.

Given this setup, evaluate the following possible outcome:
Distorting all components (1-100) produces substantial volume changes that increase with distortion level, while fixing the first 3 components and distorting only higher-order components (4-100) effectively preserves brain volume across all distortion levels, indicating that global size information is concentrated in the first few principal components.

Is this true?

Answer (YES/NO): NO